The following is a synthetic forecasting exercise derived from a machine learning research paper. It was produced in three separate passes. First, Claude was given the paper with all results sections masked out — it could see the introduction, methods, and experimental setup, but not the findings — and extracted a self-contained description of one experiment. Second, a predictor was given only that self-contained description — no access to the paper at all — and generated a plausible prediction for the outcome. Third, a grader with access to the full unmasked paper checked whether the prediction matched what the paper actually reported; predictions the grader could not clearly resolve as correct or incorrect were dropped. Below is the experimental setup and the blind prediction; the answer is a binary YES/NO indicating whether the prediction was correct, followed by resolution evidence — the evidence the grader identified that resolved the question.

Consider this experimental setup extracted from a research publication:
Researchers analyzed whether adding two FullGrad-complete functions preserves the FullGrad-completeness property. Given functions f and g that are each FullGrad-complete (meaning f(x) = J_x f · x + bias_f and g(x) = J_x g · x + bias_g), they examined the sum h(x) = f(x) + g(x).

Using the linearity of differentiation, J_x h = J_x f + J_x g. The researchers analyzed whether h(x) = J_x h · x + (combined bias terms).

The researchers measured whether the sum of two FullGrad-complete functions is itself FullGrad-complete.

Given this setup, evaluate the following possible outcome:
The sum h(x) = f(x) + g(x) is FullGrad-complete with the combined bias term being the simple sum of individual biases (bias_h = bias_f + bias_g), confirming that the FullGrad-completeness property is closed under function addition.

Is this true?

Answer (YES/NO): YES